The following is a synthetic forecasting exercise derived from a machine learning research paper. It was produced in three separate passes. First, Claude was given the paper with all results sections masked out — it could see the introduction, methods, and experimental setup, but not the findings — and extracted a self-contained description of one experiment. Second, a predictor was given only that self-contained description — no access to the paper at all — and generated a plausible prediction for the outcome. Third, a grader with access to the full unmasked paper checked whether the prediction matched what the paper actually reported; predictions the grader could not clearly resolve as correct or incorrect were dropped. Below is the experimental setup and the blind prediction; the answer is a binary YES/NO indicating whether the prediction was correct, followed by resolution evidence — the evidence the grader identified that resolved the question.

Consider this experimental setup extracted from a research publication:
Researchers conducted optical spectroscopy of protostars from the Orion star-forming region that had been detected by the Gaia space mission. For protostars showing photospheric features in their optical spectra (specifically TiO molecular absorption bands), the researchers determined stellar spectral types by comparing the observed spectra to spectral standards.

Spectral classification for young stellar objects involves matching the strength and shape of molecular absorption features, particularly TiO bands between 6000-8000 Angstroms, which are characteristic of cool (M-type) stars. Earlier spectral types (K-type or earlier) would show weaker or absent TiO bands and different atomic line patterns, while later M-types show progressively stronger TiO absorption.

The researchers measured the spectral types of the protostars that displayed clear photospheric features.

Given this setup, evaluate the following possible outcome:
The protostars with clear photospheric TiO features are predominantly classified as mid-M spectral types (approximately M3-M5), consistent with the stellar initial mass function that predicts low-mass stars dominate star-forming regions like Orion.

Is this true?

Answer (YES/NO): NO